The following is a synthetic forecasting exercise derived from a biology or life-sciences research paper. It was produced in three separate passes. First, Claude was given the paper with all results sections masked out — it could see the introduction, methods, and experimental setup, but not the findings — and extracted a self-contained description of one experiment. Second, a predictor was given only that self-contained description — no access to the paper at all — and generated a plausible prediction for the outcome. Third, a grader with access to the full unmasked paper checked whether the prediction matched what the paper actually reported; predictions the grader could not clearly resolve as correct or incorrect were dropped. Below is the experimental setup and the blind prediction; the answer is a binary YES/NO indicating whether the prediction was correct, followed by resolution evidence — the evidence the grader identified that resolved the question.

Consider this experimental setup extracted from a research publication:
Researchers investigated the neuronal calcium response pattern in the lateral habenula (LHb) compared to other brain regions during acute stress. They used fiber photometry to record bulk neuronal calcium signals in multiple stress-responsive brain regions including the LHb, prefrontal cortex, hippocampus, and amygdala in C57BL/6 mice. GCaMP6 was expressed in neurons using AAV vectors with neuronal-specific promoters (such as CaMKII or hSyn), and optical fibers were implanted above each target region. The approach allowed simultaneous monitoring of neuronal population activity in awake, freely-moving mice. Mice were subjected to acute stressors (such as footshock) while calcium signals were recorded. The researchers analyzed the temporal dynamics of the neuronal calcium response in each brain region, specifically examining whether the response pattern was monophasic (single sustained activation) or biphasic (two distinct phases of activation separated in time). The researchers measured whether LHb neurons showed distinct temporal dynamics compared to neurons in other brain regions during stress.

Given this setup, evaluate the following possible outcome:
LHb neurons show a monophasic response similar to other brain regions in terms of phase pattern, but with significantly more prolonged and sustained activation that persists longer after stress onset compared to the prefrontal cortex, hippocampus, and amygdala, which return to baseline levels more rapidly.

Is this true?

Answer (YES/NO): NO